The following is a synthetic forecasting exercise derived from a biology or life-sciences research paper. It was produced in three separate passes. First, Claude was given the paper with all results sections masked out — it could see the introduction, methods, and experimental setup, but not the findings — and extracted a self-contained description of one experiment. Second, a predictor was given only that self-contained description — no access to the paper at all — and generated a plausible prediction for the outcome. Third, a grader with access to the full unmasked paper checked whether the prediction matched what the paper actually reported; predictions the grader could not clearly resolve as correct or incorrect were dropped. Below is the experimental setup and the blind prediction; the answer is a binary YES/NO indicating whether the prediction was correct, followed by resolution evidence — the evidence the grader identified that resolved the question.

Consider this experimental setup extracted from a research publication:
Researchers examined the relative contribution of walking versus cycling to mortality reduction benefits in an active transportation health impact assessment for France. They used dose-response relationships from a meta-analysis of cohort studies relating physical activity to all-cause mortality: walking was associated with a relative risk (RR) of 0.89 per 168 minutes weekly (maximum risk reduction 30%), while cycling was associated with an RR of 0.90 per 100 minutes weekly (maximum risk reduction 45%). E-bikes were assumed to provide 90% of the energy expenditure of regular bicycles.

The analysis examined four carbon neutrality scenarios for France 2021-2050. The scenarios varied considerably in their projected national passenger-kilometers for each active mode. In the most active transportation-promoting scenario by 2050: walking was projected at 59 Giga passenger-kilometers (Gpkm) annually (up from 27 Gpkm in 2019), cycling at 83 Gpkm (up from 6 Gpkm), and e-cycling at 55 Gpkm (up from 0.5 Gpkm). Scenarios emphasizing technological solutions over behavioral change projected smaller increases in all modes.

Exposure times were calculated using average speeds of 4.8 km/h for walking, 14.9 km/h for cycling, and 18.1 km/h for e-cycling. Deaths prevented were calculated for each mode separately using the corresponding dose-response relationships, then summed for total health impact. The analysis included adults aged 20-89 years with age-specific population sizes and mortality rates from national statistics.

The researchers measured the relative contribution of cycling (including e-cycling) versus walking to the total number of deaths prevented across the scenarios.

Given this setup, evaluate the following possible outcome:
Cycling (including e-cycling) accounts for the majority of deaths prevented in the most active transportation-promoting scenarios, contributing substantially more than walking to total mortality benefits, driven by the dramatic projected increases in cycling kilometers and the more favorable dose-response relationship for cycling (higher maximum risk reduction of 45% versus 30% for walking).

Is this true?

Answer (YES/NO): YES